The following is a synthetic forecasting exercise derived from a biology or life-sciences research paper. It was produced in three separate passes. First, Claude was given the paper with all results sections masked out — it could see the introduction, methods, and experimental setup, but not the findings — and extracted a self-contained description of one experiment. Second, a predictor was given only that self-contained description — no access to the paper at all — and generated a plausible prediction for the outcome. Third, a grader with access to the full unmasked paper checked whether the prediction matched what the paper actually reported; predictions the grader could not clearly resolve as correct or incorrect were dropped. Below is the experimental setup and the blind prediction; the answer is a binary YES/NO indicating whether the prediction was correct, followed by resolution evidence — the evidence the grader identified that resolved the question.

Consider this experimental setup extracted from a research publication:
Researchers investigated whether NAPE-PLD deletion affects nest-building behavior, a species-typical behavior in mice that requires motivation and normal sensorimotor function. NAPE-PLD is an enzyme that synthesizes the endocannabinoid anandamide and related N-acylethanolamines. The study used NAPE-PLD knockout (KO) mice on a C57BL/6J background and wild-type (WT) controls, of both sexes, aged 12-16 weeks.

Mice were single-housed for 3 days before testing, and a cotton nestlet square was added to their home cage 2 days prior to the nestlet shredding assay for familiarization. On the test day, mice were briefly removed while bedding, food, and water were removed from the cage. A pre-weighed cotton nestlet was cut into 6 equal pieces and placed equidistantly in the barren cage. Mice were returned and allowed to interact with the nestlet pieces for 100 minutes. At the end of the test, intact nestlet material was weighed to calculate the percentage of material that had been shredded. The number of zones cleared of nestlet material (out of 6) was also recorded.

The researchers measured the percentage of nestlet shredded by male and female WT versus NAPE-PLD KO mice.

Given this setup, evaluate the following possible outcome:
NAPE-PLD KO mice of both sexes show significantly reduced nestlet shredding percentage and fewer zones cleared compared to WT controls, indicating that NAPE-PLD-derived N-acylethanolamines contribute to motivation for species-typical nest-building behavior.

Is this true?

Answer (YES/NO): NO